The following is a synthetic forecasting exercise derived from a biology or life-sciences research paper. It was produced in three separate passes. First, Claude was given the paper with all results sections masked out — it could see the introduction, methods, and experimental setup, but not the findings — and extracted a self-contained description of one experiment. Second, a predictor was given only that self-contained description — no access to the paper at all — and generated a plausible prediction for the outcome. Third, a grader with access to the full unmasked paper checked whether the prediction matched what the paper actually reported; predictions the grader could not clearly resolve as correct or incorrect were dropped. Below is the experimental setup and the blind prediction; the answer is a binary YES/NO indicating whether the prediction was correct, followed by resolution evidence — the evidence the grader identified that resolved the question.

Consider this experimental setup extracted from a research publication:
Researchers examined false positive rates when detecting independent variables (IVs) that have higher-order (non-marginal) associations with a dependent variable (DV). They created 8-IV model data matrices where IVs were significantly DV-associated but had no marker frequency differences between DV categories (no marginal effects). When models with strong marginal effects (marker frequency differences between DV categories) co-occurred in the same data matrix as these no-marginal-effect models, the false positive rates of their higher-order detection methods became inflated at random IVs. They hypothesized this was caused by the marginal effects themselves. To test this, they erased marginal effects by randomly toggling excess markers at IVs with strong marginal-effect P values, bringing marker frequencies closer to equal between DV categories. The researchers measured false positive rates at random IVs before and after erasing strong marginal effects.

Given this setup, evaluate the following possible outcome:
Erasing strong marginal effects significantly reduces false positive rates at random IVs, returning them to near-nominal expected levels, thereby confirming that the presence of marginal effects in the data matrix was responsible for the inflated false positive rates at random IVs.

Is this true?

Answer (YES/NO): YES